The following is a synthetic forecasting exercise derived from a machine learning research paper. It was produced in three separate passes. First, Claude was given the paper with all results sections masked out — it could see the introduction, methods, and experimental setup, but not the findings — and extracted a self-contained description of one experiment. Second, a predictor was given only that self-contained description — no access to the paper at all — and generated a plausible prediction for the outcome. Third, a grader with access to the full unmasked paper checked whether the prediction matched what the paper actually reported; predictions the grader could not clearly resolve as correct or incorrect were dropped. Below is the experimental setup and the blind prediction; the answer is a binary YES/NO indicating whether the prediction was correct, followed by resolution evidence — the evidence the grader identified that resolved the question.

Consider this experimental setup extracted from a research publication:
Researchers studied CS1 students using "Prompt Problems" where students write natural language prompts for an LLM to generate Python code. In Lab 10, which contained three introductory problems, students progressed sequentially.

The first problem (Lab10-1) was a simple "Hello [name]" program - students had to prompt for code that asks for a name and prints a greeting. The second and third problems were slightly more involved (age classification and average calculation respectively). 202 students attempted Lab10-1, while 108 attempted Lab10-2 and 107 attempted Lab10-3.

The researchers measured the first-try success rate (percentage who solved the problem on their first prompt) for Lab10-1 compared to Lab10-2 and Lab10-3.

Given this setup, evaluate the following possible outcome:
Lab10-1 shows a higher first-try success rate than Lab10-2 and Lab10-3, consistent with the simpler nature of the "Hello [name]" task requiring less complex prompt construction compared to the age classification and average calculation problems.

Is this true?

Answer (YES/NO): NO